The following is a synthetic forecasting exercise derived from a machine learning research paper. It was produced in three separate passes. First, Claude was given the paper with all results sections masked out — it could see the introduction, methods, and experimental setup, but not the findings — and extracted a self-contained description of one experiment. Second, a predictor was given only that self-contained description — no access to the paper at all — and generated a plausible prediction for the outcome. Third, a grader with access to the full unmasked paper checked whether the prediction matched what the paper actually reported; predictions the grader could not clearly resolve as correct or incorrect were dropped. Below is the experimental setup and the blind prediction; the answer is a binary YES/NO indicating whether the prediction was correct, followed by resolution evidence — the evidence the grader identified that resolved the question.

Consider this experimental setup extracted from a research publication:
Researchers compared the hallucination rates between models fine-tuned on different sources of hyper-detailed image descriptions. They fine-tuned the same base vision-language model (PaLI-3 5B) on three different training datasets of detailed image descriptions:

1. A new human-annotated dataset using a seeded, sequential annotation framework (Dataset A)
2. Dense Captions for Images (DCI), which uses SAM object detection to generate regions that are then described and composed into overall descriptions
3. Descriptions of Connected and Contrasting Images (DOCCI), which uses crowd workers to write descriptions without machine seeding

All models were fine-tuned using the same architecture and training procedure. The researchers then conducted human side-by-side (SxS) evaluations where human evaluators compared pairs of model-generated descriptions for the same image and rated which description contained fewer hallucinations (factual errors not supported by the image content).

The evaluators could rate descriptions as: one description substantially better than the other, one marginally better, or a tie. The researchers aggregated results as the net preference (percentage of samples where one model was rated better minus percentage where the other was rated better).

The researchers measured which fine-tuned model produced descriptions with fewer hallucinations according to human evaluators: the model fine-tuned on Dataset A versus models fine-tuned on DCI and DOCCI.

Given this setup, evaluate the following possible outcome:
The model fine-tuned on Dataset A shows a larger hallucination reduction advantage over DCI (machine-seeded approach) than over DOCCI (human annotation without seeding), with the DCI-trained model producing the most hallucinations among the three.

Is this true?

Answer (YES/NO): NO